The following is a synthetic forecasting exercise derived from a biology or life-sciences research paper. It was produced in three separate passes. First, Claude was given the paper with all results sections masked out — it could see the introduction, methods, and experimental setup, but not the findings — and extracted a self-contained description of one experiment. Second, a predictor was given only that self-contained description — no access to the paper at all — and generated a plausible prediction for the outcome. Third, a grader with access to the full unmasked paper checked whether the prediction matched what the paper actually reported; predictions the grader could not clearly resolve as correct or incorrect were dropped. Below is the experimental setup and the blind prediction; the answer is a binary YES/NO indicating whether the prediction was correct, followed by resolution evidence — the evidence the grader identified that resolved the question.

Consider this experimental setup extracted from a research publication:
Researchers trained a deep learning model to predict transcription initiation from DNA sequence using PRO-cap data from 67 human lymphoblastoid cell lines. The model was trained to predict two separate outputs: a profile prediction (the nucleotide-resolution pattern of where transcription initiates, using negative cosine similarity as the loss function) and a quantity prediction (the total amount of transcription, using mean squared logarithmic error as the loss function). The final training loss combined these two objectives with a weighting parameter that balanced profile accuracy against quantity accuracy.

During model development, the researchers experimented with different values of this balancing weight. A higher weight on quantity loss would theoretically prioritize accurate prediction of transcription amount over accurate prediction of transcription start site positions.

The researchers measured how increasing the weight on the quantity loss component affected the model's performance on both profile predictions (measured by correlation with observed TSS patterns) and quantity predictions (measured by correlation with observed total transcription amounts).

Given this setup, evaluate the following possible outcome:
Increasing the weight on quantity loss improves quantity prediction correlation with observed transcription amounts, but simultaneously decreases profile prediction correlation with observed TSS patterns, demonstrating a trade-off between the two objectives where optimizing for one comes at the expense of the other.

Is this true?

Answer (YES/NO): NO